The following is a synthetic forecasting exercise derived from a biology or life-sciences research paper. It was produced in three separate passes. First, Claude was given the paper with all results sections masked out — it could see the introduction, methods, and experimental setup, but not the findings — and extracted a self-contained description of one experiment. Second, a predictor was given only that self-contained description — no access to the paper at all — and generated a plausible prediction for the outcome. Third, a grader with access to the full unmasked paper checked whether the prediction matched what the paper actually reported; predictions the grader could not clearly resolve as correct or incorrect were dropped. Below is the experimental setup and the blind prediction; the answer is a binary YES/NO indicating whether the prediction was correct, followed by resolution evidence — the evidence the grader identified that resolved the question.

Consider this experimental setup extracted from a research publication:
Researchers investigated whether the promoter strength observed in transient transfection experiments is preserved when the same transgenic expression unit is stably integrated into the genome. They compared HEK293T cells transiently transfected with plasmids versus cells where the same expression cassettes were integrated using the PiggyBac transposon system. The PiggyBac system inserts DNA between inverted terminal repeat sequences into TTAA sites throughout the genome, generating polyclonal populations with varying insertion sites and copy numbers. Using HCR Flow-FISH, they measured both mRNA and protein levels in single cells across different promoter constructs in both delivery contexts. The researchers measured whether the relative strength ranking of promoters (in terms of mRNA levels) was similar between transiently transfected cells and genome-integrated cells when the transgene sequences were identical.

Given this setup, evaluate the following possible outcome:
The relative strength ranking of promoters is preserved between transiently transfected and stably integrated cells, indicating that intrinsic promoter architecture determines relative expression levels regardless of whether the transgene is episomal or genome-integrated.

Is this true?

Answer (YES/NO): YES